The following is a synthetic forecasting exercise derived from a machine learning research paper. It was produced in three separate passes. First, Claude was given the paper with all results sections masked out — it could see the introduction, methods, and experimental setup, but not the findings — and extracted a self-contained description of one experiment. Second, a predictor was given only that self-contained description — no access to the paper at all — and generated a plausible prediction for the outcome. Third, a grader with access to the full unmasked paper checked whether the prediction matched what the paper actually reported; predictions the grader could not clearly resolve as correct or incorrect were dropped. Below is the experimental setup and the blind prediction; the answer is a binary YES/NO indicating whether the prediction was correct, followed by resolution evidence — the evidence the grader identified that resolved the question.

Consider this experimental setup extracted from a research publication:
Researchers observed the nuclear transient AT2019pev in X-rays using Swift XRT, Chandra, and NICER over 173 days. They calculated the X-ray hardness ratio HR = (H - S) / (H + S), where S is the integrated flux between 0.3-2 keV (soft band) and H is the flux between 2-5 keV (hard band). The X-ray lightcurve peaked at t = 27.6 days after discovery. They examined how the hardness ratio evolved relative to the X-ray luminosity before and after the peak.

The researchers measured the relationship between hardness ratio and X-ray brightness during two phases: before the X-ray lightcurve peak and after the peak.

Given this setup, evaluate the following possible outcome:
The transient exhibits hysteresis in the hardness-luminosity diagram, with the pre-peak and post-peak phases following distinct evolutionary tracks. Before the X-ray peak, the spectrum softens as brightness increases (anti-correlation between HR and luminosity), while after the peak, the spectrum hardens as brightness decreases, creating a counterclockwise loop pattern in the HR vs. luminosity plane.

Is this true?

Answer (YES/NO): NO